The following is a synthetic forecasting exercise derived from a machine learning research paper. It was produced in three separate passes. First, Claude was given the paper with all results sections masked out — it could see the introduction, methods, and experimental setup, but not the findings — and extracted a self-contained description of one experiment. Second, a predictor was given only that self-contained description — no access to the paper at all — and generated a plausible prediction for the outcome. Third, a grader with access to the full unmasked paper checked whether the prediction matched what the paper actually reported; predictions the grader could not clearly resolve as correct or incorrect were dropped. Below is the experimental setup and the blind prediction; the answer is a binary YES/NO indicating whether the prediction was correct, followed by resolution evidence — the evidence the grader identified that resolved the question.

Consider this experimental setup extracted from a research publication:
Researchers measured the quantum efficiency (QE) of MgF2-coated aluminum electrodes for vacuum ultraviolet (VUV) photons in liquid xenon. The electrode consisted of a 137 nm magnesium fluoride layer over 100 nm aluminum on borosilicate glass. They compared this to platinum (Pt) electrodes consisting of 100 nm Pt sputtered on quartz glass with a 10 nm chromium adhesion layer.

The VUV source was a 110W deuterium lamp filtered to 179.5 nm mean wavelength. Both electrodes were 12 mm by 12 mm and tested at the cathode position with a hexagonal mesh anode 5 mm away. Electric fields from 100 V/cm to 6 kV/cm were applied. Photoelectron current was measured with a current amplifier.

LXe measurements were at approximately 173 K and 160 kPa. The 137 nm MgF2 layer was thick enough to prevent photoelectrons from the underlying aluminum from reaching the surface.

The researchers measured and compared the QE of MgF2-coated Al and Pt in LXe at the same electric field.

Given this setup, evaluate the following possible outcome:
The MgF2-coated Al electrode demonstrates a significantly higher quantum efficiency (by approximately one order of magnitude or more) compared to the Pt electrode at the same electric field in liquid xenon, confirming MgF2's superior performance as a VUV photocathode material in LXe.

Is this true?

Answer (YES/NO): NO